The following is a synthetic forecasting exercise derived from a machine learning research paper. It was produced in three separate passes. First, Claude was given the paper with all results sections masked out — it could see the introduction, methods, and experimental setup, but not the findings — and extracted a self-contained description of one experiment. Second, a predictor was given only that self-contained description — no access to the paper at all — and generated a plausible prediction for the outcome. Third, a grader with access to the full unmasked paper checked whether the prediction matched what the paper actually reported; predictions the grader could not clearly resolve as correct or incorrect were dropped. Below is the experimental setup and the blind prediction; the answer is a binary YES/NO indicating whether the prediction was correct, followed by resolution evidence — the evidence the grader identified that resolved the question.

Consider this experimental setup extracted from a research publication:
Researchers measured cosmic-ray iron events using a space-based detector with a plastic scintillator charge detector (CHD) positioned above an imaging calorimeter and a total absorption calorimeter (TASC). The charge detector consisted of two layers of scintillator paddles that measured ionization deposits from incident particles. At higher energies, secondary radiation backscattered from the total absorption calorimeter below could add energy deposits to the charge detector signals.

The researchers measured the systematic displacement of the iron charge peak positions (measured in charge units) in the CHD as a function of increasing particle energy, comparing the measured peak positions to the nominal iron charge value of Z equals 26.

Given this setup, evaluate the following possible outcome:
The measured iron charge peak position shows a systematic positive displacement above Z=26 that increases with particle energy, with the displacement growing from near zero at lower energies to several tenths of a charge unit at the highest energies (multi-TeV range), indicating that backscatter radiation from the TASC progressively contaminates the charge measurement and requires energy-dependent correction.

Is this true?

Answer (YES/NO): YES